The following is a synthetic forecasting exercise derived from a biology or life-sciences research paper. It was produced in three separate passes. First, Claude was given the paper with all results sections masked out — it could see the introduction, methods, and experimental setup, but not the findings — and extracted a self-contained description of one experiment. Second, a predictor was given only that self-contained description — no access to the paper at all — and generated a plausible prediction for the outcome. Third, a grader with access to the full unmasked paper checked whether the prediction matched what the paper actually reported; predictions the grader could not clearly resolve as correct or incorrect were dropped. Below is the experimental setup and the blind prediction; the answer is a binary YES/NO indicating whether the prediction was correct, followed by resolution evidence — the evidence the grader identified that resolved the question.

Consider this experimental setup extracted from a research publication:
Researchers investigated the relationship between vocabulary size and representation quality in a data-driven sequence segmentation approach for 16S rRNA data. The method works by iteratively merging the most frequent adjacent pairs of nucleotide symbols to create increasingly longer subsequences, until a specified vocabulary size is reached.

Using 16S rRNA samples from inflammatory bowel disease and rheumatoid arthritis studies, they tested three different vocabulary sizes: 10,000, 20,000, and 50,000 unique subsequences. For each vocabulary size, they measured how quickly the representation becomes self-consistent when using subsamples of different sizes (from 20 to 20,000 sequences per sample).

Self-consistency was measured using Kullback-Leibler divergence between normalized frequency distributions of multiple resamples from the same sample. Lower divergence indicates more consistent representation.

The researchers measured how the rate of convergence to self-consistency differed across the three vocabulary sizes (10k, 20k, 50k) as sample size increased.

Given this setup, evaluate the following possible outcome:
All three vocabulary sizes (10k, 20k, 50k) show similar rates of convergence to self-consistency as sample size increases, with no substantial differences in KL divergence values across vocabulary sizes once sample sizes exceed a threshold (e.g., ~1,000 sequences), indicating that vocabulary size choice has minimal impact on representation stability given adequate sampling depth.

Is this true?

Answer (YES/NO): NO